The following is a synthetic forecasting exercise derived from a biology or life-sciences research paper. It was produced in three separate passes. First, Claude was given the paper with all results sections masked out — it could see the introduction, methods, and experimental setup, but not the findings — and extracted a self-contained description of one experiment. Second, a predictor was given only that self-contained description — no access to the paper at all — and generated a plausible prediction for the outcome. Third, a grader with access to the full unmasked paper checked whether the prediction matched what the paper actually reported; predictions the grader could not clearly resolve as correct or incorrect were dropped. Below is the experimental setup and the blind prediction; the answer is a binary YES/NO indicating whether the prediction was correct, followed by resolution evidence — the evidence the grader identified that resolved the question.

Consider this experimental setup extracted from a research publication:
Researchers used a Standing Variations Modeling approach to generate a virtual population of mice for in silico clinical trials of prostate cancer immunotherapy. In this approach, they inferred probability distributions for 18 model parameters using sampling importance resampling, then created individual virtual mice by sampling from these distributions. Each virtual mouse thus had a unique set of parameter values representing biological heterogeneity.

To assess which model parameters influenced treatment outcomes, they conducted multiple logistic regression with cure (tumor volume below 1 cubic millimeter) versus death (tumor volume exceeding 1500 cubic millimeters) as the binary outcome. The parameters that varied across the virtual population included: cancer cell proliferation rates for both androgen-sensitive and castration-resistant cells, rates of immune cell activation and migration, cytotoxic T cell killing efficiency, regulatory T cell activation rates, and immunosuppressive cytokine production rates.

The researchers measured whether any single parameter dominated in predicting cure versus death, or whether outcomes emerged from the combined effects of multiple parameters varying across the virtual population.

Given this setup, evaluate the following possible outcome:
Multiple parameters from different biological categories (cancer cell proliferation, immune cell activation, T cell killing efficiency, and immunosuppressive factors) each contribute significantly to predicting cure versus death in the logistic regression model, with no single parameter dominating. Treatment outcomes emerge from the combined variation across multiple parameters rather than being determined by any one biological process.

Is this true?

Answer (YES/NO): YES